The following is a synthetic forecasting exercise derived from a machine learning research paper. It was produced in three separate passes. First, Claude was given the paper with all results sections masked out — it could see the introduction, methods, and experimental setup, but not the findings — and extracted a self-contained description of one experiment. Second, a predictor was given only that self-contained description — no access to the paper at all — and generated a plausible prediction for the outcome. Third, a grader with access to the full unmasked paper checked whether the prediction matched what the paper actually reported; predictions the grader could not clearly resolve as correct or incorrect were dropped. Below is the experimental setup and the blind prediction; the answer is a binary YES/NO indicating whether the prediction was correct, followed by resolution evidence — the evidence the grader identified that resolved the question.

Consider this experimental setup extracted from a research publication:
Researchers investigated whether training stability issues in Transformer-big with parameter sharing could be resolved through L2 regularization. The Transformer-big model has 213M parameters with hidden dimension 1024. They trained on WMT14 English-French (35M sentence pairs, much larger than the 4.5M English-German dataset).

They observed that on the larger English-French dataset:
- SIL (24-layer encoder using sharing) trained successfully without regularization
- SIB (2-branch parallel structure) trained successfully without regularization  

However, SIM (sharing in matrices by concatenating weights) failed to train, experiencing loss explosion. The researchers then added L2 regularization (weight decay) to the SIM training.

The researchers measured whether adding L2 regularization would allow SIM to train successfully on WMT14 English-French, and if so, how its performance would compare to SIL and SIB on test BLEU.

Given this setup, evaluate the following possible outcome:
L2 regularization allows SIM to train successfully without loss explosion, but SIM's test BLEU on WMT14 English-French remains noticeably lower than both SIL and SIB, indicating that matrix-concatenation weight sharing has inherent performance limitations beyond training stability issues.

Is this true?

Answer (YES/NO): NO